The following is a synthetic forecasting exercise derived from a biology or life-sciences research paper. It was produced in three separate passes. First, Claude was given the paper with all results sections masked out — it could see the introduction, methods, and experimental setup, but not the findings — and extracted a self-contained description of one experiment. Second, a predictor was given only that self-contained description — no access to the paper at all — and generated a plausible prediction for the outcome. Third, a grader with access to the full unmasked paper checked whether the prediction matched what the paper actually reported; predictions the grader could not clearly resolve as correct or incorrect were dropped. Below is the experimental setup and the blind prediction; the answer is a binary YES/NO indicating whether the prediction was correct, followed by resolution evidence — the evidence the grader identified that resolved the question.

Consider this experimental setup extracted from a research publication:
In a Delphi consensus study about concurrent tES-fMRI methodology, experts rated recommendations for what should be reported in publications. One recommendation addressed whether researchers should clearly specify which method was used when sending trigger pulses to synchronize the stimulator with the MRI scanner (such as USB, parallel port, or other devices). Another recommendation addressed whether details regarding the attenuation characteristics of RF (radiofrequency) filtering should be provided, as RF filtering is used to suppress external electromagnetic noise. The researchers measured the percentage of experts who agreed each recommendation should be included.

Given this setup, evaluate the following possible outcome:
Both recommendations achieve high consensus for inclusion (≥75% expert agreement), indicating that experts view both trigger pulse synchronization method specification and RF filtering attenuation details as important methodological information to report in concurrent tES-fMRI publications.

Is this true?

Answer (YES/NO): NO